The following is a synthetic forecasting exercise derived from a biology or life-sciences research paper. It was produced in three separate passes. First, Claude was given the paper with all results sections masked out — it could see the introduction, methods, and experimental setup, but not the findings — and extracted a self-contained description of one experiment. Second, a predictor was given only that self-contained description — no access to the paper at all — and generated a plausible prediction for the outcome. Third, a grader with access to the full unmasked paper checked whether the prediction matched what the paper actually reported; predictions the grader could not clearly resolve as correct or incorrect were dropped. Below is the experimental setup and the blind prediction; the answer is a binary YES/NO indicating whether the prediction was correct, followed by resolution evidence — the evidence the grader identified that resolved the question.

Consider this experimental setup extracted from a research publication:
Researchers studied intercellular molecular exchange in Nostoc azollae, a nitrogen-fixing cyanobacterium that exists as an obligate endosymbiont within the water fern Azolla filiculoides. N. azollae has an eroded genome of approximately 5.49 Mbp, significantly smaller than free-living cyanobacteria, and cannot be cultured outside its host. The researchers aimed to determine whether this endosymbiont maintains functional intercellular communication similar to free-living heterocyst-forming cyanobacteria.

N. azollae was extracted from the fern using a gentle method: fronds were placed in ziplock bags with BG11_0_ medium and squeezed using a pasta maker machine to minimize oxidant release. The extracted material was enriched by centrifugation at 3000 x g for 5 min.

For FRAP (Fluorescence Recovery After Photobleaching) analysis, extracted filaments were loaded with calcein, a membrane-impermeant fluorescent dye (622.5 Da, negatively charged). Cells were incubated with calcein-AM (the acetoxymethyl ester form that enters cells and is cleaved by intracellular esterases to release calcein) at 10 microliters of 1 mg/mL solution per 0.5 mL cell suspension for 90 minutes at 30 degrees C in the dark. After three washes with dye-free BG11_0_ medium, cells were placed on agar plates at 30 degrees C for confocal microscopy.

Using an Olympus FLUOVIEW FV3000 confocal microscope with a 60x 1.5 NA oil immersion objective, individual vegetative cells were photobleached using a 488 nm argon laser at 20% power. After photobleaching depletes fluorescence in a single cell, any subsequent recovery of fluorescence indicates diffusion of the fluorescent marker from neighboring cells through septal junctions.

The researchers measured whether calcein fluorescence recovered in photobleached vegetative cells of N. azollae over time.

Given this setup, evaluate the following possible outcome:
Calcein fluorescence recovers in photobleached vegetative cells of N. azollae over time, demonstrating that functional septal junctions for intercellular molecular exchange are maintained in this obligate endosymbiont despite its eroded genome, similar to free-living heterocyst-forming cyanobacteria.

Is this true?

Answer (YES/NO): YES